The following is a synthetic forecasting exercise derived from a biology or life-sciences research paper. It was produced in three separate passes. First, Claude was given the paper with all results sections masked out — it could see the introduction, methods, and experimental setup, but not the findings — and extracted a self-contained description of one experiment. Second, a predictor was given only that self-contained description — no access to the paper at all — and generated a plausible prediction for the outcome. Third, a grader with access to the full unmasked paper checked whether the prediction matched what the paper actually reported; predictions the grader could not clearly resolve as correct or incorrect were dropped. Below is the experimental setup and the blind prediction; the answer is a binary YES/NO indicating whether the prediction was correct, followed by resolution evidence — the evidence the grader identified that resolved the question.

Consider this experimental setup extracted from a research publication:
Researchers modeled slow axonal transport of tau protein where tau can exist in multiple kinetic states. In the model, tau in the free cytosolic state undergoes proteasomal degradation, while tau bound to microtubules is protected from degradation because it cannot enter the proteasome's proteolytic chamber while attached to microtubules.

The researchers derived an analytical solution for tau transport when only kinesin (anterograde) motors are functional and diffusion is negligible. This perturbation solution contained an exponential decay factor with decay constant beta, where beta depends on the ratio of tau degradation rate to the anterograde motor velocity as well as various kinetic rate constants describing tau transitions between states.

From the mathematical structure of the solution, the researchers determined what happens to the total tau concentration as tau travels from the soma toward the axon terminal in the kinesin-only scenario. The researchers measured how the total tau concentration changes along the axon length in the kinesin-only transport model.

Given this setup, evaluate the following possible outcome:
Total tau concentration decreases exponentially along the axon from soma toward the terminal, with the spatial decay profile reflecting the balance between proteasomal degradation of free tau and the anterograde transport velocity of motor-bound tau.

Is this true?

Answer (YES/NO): NO